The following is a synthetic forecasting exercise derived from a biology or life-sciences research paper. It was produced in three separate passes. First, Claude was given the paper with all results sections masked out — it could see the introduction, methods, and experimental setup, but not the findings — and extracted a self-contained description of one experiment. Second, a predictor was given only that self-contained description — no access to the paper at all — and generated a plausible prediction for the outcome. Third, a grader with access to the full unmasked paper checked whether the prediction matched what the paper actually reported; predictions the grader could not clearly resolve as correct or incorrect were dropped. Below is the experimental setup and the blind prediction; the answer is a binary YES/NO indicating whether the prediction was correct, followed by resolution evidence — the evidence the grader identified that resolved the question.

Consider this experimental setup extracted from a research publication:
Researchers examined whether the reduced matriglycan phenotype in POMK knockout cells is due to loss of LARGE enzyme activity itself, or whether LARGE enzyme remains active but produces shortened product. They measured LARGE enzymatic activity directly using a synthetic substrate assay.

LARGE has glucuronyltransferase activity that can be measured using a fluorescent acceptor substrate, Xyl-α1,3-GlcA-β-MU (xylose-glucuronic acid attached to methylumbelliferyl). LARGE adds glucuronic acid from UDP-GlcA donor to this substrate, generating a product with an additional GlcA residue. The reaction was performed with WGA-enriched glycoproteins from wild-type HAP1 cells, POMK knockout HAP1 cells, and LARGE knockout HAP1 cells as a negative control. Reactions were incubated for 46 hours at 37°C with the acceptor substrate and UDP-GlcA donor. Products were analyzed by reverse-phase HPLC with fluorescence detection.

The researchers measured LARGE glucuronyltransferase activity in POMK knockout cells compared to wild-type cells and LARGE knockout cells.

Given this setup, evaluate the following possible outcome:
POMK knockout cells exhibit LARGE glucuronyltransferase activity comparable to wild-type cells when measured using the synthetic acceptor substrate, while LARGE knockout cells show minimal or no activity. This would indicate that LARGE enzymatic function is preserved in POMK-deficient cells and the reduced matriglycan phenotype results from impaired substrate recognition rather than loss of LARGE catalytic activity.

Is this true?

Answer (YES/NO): YES